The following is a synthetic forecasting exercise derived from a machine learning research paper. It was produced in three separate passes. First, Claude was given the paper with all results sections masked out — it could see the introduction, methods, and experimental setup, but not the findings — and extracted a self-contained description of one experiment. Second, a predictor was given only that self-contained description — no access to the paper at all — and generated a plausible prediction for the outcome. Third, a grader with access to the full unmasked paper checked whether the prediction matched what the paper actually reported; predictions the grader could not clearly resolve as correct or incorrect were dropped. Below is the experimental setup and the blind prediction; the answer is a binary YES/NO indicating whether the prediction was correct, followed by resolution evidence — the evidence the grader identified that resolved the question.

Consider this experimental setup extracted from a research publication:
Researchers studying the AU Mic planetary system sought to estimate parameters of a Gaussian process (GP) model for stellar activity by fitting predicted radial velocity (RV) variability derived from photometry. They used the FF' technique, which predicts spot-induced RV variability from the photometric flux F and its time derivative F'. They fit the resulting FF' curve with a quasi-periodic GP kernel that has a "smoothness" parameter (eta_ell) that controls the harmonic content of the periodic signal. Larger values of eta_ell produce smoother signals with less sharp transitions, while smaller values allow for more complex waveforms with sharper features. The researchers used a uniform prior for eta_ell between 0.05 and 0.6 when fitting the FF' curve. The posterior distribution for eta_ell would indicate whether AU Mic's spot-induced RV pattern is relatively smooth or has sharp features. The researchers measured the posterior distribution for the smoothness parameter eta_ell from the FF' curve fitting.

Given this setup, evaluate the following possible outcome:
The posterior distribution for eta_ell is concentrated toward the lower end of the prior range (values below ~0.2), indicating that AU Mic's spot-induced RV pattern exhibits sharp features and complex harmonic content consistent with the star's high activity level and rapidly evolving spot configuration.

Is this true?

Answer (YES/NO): NO